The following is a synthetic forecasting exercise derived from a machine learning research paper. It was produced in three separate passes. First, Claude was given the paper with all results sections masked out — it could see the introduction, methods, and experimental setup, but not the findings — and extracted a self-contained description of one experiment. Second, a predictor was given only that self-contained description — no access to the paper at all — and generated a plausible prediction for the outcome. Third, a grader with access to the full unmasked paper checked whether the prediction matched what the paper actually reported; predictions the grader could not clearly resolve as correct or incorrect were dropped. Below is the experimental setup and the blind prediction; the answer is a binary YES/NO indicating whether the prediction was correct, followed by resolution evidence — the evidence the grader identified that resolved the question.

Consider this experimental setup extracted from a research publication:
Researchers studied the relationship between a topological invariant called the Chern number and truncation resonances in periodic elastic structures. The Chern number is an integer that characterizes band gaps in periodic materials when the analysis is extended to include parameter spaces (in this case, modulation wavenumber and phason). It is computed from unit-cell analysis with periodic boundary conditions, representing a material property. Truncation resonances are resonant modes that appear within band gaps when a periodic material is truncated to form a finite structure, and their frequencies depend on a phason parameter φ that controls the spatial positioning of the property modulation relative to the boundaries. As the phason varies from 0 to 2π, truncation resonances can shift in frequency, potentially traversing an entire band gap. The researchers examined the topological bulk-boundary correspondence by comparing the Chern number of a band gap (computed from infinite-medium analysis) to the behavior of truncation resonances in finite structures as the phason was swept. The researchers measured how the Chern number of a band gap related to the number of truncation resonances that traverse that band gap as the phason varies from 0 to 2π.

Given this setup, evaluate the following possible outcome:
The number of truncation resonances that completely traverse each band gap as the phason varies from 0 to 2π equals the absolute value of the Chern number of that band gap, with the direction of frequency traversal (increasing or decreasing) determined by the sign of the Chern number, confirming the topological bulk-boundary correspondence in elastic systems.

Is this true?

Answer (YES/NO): YES